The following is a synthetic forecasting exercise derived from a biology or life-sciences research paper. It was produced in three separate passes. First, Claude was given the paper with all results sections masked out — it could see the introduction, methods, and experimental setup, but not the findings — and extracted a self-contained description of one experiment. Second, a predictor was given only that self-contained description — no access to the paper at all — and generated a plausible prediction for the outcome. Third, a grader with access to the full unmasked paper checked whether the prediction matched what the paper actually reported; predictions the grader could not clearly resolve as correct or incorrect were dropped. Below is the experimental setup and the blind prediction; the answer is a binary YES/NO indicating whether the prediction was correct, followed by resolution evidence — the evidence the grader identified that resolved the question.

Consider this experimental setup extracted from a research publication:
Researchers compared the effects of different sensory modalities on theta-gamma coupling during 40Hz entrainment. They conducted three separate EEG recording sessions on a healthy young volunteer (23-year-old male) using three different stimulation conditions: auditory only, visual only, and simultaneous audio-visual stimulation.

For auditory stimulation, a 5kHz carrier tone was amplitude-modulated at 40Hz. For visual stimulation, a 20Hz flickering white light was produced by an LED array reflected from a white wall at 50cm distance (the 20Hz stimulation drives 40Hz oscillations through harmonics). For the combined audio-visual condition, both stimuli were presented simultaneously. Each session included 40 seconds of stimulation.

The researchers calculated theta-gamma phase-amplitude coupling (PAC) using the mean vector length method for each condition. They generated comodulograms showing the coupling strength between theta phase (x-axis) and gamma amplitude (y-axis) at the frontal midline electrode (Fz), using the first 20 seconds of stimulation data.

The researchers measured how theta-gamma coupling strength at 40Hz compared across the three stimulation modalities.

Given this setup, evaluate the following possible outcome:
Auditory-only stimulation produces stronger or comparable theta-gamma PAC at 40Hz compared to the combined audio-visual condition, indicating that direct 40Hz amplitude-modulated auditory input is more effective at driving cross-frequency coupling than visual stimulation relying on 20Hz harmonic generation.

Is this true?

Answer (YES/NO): NO